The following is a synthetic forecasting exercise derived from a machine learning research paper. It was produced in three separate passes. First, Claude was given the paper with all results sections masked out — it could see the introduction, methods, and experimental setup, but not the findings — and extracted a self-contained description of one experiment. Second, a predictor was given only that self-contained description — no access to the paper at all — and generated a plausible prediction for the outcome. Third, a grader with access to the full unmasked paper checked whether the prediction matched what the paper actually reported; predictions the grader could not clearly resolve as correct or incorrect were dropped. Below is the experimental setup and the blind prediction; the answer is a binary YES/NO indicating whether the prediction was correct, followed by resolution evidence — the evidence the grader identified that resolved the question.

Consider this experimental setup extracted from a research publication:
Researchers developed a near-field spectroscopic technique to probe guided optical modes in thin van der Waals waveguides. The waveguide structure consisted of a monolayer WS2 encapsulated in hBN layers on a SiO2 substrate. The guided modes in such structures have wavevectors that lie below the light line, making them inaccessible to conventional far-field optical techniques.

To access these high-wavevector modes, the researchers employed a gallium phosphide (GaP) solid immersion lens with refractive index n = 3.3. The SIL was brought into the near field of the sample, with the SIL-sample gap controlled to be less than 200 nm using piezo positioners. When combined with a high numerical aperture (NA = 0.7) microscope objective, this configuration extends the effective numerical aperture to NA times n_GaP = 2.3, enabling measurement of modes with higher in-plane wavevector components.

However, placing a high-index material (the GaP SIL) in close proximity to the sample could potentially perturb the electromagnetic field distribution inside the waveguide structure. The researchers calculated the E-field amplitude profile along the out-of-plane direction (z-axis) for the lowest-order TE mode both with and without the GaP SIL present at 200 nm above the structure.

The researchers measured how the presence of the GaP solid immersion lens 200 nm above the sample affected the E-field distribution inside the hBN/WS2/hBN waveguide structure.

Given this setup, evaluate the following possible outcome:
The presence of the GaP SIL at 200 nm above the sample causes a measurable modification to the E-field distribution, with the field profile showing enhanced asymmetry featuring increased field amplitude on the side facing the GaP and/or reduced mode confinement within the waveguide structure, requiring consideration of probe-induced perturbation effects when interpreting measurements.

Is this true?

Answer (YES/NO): NO